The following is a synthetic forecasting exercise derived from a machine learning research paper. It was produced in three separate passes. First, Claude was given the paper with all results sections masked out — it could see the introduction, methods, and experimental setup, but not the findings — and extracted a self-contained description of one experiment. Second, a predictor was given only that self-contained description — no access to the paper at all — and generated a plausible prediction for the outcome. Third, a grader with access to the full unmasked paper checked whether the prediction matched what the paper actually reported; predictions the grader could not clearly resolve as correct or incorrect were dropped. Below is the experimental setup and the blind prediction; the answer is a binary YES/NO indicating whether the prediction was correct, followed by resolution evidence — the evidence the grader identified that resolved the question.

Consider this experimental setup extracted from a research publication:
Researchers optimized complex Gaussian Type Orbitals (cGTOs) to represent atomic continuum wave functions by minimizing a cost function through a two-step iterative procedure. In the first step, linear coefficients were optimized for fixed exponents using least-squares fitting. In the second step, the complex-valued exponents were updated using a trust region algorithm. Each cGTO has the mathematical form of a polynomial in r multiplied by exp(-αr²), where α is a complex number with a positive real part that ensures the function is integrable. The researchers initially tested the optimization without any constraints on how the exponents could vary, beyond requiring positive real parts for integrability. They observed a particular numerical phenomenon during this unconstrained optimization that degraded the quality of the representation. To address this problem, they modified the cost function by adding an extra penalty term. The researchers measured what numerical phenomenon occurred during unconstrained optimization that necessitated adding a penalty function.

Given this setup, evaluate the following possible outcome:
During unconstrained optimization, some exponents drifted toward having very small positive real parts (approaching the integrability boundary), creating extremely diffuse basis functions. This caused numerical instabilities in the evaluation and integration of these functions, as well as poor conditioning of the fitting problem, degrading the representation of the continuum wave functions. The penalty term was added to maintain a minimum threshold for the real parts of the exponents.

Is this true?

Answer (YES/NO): NO